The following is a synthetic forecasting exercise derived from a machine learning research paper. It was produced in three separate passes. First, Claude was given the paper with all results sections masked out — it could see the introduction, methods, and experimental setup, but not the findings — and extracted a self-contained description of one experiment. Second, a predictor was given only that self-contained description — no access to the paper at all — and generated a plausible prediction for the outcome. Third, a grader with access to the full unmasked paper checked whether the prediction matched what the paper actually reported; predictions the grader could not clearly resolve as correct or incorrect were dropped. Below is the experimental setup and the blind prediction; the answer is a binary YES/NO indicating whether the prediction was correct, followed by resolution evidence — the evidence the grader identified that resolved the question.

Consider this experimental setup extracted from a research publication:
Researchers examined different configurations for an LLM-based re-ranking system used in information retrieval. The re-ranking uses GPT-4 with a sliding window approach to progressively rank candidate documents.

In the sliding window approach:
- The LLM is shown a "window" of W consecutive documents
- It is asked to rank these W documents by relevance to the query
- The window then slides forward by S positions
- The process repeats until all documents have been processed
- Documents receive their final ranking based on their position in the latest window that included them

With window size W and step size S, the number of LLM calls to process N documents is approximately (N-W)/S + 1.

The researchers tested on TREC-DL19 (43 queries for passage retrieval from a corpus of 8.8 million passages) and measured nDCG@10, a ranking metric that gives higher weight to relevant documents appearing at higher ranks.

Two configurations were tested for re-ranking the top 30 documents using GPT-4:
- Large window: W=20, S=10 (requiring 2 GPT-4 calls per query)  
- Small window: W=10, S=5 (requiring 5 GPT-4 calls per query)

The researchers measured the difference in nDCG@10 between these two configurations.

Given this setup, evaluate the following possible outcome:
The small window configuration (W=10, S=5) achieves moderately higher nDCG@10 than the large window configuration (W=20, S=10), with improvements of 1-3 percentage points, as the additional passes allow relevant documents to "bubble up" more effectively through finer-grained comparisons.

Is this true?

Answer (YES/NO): NO